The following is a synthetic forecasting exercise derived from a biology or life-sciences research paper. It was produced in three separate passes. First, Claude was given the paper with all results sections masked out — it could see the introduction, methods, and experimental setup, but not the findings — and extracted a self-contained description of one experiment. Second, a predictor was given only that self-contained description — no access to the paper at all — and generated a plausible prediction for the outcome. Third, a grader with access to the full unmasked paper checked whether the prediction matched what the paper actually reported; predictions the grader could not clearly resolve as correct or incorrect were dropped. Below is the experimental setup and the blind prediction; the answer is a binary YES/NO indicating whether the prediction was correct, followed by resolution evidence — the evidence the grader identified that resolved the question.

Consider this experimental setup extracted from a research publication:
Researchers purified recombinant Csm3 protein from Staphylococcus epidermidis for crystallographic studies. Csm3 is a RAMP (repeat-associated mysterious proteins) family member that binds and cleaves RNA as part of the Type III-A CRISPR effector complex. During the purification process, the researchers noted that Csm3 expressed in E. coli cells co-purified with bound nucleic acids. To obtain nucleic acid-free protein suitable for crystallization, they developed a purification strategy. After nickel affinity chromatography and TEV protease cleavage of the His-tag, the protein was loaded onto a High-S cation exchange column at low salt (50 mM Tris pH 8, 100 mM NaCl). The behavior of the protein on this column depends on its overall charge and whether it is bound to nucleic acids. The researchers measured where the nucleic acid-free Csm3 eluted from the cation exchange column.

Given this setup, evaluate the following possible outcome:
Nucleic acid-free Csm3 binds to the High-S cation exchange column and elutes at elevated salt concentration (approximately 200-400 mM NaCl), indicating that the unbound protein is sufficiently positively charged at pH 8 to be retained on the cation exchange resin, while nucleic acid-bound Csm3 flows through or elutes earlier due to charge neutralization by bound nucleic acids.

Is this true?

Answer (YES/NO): NO